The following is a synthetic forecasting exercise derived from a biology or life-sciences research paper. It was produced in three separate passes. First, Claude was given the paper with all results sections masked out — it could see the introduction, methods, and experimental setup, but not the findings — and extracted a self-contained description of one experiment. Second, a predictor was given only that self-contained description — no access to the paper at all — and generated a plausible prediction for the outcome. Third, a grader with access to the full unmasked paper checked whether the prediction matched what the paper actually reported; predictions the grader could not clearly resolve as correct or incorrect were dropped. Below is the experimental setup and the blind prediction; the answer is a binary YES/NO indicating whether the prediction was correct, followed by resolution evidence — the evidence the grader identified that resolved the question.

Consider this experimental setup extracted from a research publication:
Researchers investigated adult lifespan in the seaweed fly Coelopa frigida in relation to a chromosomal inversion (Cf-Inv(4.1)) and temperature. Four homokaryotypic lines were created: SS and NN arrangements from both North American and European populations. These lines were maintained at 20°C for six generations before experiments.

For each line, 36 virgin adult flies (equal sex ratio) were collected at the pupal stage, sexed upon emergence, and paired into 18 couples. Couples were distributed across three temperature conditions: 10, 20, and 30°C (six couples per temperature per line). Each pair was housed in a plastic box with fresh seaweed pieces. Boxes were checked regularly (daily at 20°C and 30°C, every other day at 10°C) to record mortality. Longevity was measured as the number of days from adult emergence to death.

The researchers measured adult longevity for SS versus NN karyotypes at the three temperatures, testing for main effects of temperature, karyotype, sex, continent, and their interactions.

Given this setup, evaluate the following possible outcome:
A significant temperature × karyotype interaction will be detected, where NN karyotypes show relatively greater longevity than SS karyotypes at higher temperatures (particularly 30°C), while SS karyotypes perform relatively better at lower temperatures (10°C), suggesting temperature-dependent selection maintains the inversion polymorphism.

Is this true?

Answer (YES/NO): NO